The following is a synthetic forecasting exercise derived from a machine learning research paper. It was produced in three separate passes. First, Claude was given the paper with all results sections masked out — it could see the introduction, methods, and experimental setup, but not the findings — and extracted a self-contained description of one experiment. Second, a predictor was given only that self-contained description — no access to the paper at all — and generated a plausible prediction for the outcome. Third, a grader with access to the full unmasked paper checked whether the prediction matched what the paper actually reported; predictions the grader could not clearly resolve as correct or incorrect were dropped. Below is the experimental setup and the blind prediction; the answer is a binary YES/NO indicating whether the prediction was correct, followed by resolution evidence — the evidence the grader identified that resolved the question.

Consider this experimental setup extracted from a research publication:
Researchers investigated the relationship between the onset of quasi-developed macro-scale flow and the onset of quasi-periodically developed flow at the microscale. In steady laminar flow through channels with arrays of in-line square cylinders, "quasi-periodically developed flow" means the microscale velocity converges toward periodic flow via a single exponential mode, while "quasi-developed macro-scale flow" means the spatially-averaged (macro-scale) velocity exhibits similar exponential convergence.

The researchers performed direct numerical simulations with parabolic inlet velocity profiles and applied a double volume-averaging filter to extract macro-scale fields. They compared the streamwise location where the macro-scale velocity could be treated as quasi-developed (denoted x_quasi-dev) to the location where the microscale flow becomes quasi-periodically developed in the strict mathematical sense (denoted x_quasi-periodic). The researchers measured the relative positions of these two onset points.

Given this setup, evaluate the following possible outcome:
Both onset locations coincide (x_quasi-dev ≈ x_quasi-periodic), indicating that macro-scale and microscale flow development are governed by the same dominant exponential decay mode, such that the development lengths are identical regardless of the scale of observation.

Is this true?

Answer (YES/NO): NO